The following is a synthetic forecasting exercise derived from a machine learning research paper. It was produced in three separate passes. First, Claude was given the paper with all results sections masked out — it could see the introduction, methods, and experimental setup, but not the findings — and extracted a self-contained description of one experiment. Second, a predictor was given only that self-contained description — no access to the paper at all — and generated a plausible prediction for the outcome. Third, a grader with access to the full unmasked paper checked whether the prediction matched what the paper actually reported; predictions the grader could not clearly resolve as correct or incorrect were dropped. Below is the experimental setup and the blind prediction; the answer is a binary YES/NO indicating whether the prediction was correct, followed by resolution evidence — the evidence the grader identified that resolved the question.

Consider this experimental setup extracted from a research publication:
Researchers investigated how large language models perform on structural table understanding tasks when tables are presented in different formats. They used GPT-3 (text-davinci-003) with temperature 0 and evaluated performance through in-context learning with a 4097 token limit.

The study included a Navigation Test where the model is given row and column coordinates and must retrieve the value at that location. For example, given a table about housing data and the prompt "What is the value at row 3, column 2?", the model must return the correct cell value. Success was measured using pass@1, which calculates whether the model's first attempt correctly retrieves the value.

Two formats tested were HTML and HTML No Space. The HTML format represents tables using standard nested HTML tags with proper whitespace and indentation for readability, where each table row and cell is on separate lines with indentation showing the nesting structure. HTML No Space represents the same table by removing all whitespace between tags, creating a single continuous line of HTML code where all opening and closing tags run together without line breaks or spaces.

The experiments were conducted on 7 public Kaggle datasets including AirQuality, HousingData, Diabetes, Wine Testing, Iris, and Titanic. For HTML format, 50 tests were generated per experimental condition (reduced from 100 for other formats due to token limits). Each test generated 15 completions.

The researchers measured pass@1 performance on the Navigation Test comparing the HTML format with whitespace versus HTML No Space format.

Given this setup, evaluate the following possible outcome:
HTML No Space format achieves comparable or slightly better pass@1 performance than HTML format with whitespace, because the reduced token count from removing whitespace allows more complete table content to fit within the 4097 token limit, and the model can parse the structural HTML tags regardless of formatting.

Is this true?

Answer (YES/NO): YES